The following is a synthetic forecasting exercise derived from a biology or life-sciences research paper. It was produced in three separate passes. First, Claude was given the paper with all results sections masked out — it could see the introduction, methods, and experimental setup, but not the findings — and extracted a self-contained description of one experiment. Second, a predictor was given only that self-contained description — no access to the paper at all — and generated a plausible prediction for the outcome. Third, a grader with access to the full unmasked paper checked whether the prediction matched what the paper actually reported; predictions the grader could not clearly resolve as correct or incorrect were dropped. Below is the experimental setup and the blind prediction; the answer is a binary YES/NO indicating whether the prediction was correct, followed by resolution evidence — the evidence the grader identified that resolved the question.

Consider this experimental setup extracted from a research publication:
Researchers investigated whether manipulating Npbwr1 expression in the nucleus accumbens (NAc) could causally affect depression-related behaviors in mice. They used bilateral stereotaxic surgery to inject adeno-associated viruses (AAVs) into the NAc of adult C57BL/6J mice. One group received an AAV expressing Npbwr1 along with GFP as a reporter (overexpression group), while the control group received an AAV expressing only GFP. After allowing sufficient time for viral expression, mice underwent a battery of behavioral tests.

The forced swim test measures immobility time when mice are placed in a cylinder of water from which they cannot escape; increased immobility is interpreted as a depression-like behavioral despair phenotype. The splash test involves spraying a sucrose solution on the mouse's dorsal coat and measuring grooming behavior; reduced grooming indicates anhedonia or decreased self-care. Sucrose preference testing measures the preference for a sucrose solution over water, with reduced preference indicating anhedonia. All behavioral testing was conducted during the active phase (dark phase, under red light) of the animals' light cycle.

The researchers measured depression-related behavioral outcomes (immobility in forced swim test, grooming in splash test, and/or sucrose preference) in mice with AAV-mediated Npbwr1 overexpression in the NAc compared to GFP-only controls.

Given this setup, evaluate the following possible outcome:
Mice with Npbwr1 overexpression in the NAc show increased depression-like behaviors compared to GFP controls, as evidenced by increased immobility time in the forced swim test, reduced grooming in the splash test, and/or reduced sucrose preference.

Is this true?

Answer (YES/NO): YES